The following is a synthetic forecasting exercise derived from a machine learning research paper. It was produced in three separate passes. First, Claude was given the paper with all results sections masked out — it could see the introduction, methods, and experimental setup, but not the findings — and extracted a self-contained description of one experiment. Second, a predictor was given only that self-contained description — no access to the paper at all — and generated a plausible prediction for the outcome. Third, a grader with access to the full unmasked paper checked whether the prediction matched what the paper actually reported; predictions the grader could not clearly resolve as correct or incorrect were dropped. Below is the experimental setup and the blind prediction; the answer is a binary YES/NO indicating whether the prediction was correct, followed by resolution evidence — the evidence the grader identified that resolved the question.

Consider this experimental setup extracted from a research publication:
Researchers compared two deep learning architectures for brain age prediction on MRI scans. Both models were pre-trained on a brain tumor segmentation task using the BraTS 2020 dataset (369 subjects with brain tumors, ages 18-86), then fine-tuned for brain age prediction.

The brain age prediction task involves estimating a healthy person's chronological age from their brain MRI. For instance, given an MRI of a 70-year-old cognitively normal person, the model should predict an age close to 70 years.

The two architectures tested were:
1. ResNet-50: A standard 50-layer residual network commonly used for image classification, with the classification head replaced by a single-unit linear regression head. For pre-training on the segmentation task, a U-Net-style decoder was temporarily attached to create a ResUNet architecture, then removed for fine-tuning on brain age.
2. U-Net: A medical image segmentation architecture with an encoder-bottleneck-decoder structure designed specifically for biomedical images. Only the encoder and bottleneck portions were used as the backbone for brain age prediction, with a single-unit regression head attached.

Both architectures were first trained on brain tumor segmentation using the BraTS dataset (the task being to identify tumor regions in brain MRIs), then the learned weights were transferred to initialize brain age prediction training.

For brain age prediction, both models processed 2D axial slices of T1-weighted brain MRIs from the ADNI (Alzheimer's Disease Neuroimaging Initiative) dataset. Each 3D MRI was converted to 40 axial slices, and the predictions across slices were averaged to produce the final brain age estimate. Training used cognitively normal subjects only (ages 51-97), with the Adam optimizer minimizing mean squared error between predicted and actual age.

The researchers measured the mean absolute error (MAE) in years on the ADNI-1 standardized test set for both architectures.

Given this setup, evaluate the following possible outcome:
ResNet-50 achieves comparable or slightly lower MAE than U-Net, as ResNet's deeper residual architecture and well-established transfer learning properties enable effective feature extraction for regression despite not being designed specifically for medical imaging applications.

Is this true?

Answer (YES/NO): NO